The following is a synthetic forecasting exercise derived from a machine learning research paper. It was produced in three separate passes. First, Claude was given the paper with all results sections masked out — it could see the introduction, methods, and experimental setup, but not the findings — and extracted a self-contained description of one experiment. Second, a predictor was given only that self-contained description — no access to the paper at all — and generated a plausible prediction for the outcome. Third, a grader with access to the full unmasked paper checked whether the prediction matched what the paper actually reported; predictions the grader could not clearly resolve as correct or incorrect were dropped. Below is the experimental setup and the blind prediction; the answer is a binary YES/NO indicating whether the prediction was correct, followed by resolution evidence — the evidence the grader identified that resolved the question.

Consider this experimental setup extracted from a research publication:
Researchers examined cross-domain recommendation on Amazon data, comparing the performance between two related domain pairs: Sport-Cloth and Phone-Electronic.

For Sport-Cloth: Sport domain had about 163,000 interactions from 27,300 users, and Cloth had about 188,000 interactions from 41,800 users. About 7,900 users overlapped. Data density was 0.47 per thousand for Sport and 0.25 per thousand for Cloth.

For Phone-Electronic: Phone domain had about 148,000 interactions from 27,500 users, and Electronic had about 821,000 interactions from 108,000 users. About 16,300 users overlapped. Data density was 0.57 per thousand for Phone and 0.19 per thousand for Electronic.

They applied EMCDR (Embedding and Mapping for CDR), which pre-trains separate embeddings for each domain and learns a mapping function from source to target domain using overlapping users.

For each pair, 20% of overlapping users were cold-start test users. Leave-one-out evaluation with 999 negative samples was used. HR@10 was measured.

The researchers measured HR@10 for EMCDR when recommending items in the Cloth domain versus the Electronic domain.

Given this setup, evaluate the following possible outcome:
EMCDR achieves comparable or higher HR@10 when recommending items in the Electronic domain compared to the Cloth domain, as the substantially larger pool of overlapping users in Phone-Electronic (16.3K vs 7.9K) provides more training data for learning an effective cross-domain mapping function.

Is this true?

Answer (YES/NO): YES